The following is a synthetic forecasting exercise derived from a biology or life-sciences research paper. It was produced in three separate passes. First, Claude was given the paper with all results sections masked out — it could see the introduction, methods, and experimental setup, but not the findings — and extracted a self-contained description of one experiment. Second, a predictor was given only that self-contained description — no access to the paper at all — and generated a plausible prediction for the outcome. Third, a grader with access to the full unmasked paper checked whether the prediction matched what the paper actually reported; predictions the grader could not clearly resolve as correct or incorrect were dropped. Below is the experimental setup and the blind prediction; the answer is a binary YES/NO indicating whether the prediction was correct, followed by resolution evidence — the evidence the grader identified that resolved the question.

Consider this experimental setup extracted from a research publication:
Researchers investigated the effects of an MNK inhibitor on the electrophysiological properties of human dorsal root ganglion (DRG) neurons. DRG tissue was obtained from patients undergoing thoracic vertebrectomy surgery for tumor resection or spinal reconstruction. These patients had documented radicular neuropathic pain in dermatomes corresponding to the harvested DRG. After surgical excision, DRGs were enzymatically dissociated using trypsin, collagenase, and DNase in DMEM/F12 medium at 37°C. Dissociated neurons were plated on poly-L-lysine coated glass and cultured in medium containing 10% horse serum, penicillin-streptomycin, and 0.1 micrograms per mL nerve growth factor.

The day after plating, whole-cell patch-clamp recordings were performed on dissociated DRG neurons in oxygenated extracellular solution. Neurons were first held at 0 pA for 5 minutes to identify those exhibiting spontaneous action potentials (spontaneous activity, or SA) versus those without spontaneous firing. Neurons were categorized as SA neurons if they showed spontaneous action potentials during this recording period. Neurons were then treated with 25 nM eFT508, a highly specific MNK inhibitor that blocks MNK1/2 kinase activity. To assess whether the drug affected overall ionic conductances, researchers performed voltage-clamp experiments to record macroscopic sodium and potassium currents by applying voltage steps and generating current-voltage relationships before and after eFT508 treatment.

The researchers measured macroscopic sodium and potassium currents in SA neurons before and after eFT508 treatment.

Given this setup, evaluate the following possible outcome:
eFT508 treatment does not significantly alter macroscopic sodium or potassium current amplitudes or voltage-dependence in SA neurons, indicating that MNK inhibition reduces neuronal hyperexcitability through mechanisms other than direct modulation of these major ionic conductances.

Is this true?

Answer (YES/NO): YES